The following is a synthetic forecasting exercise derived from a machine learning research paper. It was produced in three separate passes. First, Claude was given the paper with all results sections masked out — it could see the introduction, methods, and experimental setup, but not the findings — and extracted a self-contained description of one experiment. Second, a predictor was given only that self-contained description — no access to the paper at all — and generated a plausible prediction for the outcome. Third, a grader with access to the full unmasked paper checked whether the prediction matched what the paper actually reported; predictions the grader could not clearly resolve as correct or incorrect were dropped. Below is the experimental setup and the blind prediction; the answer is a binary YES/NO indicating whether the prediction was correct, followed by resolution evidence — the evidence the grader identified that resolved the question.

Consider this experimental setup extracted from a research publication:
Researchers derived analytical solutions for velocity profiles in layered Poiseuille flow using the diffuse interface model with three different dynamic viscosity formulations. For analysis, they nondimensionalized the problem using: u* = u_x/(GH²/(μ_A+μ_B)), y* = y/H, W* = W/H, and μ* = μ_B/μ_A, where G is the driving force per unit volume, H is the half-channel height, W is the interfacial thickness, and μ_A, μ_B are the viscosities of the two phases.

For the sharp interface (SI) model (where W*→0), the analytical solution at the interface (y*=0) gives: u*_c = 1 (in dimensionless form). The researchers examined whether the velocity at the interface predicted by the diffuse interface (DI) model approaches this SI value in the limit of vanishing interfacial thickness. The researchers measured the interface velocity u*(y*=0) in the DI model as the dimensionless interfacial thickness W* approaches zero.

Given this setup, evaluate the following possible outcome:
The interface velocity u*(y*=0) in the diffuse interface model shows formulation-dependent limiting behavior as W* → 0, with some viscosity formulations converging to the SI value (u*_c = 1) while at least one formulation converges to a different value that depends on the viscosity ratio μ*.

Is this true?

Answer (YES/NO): NO